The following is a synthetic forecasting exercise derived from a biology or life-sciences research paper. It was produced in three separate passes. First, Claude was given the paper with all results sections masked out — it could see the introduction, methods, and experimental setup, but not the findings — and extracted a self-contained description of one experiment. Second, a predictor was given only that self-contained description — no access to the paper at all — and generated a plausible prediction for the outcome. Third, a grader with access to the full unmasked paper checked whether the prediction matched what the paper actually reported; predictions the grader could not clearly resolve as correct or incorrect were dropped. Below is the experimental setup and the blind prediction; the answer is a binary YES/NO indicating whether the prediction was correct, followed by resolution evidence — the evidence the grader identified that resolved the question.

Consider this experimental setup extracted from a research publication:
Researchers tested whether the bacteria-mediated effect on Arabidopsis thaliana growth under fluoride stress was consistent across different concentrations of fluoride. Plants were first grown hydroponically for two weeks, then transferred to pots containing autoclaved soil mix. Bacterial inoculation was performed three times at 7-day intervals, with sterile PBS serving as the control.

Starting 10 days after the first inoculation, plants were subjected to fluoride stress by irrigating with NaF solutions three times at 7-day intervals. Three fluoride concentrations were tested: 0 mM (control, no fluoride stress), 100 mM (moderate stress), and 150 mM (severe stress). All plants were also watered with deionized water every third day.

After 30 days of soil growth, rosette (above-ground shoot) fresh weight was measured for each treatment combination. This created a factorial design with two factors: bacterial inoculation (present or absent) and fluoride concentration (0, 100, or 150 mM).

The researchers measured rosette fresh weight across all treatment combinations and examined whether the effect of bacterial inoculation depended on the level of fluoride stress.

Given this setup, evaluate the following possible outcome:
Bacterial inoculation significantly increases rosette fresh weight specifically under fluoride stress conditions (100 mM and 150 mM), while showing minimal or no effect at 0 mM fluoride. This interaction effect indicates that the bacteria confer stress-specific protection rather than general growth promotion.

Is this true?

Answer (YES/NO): NO